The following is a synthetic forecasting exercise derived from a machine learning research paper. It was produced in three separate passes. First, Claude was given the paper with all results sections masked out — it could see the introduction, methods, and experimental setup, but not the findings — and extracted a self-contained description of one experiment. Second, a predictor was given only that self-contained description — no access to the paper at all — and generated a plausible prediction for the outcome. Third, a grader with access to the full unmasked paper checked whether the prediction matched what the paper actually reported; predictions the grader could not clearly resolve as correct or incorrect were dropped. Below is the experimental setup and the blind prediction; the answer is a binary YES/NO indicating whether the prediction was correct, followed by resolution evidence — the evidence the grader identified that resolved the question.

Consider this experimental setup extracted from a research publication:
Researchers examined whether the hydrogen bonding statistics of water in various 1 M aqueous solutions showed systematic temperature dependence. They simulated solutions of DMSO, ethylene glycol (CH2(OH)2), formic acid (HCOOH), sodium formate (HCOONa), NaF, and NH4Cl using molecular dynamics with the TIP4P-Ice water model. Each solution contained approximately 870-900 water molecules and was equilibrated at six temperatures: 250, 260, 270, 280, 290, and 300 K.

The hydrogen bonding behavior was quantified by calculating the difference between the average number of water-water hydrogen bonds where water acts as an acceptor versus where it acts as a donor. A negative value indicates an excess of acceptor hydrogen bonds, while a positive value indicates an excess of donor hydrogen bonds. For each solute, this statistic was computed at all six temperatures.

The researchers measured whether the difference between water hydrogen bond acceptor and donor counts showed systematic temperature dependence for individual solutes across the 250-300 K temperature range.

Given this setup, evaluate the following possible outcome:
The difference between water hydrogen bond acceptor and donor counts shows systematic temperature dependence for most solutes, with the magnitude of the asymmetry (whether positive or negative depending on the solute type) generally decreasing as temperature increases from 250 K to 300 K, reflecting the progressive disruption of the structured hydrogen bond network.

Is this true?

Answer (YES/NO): NO